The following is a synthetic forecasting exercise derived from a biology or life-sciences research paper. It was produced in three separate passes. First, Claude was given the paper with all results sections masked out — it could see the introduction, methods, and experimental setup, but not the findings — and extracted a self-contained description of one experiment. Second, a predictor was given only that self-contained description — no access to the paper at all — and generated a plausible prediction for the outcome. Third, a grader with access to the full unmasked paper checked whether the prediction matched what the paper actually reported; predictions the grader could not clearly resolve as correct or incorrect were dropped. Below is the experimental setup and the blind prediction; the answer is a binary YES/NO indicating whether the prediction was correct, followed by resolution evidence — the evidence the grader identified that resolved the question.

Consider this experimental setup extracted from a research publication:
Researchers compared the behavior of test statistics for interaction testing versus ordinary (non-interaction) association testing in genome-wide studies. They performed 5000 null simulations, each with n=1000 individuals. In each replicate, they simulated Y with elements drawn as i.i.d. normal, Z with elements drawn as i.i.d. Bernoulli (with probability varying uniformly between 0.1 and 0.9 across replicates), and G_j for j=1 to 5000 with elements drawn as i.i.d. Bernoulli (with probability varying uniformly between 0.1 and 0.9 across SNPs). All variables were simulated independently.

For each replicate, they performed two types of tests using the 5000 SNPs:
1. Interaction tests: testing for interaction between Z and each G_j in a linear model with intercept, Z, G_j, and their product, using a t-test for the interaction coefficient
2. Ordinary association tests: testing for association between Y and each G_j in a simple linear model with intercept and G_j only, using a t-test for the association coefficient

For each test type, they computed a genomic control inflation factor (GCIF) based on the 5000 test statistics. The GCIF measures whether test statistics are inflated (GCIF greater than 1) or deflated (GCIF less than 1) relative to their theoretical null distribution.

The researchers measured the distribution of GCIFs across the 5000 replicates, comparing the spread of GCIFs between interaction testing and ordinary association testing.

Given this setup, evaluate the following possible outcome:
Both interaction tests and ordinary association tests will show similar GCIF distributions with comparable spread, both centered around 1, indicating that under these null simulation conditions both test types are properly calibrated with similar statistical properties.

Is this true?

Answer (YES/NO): NO